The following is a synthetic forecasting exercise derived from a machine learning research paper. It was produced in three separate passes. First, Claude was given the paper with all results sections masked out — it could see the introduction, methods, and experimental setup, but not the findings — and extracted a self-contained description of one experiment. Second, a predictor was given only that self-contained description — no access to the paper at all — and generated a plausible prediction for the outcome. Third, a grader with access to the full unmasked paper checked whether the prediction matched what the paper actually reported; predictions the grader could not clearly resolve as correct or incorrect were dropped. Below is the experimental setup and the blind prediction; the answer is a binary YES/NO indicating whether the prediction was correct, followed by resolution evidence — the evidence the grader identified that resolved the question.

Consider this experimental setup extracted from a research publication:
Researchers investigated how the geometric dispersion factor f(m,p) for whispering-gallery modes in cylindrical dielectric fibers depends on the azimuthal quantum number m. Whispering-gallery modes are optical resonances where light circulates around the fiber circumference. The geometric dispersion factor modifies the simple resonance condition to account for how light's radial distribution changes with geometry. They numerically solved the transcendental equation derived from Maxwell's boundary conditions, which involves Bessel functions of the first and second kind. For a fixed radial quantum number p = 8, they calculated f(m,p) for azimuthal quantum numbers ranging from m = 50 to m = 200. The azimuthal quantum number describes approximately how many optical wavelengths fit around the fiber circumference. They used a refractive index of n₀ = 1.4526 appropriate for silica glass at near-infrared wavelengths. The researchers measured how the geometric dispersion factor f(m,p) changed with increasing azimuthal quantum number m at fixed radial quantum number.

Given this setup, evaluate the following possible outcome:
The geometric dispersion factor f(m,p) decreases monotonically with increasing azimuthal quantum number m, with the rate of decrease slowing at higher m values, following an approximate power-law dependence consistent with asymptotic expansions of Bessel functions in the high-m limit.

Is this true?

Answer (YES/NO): YES